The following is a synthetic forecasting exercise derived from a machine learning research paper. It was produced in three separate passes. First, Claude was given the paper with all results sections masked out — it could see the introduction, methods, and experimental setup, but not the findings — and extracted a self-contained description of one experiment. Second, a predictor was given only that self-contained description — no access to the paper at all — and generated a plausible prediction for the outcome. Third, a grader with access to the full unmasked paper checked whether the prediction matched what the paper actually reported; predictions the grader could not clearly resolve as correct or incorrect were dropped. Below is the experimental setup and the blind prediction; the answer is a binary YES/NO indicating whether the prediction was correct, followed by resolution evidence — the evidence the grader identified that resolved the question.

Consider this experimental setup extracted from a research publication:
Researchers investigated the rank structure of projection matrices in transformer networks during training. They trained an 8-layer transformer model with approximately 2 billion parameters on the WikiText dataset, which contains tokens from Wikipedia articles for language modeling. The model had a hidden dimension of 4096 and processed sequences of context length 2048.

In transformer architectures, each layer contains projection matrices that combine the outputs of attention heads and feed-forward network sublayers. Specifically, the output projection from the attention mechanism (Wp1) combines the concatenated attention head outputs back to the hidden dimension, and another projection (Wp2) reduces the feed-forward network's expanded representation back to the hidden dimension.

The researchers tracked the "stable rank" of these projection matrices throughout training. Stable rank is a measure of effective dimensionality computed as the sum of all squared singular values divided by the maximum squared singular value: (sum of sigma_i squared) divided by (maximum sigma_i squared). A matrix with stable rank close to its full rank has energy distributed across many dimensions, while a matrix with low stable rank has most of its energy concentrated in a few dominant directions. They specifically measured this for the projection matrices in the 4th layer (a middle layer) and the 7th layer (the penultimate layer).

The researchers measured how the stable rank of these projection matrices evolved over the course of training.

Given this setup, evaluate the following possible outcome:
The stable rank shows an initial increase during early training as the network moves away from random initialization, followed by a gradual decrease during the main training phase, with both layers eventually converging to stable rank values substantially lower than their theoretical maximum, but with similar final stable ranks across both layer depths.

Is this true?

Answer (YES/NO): NO